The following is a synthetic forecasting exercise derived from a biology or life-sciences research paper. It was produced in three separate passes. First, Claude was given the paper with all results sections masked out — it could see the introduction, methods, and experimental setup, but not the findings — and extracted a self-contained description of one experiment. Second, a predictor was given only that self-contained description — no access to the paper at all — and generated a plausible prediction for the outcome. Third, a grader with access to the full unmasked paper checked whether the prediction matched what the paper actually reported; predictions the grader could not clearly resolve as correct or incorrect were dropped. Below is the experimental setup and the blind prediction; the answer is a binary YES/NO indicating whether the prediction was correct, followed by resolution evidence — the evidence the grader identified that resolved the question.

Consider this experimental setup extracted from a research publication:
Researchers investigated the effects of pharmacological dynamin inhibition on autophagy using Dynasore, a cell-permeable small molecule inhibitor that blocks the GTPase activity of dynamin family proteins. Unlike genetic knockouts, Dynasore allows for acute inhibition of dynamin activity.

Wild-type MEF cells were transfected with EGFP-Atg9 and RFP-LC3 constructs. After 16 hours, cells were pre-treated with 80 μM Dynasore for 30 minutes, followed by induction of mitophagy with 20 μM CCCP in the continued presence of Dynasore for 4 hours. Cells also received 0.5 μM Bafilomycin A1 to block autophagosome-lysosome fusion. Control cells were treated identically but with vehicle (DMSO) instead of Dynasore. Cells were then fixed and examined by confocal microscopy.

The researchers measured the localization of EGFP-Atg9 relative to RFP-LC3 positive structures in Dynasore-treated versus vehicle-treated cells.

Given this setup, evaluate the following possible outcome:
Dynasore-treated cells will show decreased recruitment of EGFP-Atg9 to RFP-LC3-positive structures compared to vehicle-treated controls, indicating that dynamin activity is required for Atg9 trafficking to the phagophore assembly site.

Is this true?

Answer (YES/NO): NO